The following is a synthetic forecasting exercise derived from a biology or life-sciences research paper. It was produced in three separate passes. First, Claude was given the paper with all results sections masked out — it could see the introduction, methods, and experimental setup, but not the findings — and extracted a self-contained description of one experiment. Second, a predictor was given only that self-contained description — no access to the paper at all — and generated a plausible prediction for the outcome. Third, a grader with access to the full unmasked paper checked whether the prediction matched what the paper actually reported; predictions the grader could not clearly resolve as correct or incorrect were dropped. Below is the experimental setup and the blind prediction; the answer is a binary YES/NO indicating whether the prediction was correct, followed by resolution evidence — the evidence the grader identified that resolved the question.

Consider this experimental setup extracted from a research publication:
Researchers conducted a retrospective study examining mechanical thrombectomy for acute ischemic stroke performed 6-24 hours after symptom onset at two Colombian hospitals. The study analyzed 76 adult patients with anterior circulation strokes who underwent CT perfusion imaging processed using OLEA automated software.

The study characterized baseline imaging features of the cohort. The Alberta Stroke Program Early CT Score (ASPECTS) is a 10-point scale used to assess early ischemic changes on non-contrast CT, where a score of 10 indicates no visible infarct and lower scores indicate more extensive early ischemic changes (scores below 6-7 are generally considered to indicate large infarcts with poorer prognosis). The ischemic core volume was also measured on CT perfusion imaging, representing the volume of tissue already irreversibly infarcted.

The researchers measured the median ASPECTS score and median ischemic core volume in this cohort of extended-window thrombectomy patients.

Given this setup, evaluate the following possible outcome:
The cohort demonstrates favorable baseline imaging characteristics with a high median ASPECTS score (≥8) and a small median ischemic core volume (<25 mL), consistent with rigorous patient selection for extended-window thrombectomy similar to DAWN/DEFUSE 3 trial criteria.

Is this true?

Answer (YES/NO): NO